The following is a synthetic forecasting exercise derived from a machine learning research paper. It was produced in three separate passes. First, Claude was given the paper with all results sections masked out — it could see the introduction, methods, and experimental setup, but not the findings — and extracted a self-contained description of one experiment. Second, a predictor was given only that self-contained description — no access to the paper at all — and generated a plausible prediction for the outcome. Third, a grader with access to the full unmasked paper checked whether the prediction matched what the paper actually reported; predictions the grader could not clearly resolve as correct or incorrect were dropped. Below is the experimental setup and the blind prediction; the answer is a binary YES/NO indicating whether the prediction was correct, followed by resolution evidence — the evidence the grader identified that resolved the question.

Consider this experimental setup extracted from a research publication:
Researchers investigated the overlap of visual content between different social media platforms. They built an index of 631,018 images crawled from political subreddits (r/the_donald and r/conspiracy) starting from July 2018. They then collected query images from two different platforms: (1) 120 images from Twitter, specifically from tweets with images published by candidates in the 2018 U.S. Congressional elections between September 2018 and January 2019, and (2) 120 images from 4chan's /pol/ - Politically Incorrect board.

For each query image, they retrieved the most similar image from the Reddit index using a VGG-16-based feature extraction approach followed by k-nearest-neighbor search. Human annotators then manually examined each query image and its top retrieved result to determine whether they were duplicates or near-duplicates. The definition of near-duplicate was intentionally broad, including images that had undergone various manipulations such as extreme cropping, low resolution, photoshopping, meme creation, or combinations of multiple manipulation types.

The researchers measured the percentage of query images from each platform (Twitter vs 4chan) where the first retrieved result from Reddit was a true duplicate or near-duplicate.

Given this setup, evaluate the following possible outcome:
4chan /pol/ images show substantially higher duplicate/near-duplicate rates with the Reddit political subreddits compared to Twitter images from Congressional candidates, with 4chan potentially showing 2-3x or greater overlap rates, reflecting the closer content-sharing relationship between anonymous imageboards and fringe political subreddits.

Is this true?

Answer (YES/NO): NO